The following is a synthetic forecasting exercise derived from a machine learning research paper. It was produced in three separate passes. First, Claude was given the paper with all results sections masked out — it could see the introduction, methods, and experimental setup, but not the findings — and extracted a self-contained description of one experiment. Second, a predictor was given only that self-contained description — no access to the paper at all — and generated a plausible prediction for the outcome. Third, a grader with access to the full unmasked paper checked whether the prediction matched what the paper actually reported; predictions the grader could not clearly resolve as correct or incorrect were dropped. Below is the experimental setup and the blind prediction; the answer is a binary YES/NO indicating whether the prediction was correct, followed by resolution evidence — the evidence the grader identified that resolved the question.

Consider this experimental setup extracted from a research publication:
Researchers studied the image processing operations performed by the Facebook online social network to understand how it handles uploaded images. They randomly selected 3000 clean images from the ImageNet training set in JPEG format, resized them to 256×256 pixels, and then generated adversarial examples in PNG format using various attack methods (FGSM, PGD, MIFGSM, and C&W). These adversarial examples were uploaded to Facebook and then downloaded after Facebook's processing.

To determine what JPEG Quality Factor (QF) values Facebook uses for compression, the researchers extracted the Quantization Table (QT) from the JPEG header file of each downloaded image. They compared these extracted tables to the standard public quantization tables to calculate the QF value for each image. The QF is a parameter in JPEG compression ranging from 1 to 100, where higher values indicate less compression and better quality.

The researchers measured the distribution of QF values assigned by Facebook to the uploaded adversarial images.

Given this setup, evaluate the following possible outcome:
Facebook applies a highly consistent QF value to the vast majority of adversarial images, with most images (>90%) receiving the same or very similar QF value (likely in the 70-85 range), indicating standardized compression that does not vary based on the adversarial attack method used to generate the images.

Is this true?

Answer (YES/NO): NO